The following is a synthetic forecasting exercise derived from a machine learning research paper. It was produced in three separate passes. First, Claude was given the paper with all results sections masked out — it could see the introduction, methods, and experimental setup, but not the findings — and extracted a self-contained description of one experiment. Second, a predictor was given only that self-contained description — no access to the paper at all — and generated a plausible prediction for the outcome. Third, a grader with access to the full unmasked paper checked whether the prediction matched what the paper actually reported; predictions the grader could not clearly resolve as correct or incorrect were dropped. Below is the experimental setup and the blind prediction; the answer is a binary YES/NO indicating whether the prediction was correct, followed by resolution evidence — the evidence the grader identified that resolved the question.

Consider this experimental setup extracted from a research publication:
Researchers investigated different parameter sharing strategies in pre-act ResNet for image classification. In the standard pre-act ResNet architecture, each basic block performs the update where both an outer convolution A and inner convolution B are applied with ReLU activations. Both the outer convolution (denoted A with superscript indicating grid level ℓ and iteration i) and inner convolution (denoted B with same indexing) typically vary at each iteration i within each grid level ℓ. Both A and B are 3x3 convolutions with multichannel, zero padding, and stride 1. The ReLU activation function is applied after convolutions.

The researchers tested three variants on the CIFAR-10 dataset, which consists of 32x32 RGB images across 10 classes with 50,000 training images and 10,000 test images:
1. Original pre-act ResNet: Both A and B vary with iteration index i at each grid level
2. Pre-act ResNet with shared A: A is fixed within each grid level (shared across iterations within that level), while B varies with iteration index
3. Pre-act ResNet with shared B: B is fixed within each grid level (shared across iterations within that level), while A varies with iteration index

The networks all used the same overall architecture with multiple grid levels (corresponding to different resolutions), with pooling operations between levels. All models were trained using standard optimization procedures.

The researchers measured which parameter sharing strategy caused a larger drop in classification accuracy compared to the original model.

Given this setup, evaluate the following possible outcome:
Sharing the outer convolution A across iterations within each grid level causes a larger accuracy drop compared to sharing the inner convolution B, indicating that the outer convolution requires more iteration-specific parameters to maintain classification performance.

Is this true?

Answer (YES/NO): NO